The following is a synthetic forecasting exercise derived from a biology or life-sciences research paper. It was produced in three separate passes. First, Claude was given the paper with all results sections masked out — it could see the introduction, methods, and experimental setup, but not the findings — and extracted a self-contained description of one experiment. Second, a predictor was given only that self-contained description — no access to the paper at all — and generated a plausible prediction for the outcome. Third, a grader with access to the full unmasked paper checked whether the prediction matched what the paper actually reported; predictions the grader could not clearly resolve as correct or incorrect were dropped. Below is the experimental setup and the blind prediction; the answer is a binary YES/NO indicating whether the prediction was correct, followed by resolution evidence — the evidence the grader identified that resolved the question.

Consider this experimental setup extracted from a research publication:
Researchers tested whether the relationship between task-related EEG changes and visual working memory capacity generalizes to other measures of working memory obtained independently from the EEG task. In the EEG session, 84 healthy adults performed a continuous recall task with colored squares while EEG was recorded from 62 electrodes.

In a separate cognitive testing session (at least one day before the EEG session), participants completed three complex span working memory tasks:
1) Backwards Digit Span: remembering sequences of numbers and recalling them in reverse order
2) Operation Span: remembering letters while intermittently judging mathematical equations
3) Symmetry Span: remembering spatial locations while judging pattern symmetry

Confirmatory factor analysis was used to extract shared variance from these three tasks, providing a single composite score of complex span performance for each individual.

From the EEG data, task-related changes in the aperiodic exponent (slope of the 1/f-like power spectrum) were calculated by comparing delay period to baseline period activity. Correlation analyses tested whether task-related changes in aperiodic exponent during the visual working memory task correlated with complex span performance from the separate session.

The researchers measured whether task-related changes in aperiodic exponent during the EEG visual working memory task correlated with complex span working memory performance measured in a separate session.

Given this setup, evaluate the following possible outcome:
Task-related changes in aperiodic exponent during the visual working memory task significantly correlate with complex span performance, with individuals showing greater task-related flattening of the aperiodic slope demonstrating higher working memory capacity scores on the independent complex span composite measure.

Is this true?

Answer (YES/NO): NO